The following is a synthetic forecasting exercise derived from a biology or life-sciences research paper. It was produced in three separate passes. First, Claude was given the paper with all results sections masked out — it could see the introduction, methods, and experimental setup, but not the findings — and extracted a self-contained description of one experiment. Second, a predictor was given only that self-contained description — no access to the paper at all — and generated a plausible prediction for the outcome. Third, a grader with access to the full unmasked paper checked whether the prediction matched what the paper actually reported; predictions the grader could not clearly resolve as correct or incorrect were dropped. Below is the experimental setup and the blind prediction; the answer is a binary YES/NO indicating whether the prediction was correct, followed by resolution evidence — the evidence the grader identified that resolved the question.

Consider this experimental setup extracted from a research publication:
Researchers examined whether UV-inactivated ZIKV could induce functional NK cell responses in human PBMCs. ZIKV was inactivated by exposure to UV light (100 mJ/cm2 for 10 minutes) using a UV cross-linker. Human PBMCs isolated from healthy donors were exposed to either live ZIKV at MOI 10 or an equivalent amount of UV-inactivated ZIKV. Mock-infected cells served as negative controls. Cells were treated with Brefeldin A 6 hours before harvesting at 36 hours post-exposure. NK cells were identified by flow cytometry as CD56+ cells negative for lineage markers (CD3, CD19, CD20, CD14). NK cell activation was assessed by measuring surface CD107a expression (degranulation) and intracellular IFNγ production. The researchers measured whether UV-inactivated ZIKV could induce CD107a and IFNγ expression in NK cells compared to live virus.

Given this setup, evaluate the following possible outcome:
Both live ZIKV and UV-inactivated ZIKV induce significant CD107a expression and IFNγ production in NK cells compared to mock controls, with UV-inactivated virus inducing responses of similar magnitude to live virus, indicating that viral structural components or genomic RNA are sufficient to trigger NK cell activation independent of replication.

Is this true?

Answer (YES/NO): NO